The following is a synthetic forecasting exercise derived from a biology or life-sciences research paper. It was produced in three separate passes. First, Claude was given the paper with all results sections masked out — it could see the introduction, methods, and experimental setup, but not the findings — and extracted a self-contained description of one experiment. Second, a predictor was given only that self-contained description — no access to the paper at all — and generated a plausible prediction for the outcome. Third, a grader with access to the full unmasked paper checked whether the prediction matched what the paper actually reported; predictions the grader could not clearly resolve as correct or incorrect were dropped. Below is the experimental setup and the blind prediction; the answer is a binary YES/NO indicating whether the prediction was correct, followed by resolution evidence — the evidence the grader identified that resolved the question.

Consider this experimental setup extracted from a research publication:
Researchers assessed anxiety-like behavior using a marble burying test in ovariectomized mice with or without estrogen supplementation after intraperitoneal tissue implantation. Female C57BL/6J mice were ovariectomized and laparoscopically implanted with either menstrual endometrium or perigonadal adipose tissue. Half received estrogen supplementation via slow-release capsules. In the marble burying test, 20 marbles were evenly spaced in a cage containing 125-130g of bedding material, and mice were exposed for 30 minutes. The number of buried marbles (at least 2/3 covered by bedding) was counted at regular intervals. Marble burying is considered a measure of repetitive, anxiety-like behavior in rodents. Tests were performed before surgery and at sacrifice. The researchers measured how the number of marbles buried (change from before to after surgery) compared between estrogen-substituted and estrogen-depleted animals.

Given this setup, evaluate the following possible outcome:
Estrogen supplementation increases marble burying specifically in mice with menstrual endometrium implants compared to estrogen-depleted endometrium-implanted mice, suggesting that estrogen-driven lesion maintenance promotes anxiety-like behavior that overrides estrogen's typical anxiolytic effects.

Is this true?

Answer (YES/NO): NO